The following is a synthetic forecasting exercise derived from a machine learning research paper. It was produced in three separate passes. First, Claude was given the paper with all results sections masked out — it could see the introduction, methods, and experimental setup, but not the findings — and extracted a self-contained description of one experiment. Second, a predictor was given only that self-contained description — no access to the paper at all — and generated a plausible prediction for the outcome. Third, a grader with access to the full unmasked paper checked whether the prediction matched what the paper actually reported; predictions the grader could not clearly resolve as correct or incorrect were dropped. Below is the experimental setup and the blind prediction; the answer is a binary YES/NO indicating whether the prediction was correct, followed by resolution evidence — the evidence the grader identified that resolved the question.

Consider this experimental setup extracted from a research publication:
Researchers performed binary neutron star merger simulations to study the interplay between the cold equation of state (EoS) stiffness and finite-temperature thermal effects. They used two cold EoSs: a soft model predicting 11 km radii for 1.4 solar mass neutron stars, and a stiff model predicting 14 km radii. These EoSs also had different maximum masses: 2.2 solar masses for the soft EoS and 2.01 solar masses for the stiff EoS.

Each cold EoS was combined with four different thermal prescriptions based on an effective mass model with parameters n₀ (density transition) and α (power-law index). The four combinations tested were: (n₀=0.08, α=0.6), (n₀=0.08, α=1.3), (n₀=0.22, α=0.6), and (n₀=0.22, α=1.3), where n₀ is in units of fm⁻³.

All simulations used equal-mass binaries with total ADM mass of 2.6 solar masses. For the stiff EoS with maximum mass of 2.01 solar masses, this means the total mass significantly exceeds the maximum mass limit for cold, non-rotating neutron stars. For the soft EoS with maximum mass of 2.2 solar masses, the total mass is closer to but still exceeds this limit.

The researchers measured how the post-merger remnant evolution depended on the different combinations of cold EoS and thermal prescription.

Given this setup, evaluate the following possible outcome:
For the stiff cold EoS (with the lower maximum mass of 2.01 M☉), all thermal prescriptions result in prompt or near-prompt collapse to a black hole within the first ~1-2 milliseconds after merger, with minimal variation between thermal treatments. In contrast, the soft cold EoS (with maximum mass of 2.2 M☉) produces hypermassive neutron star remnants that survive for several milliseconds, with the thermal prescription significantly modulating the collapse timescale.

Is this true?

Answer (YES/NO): NO